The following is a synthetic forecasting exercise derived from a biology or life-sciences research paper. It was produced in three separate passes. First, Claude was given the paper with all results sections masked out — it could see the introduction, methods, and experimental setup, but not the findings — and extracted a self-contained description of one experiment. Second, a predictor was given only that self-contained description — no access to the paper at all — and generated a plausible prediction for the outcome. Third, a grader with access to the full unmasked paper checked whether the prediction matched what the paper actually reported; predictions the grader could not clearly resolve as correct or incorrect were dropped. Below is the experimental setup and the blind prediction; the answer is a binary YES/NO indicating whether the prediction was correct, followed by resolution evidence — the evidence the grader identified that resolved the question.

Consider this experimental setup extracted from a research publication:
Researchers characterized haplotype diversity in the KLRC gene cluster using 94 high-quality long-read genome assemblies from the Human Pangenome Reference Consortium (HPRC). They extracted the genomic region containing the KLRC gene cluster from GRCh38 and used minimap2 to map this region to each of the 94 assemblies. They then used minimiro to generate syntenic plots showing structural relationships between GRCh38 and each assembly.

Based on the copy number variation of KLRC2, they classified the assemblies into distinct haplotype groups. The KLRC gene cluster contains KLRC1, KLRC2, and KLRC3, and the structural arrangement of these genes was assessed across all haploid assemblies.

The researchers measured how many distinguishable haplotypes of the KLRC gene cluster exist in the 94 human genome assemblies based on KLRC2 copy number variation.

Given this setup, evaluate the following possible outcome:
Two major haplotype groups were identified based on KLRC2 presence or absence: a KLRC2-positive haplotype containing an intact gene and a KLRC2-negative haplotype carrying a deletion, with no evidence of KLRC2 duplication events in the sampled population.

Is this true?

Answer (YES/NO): NO